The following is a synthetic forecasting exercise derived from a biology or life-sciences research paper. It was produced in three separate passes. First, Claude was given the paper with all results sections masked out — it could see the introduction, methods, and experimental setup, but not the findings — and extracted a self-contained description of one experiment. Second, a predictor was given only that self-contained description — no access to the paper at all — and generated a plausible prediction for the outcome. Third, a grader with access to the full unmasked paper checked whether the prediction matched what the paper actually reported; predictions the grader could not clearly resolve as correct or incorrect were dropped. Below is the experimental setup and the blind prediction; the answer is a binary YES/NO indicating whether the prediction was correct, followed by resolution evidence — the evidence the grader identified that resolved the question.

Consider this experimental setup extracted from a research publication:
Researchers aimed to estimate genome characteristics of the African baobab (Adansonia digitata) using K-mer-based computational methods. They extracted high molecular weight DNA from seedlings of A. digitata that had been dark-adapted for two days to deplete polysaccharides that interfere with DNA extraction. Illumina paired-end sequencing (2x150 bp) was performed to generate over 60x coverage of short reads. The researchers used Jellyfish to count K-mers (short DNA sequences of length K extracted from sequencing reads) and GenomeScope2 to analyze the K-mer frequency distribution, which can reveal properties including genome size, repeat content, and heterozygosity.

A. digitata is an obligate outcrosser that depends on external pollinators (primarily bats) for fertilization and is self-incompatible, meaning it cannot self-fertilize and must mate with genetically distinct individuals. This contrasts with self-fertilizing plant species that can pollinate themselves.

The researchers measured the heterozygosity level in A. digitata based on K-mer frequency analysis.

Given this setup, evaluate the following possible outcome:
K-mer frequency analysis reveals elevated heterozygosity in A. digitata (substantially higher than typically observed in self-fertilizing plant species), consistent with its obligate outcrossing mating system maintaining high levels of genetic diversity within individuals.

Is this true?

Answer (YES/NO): YES